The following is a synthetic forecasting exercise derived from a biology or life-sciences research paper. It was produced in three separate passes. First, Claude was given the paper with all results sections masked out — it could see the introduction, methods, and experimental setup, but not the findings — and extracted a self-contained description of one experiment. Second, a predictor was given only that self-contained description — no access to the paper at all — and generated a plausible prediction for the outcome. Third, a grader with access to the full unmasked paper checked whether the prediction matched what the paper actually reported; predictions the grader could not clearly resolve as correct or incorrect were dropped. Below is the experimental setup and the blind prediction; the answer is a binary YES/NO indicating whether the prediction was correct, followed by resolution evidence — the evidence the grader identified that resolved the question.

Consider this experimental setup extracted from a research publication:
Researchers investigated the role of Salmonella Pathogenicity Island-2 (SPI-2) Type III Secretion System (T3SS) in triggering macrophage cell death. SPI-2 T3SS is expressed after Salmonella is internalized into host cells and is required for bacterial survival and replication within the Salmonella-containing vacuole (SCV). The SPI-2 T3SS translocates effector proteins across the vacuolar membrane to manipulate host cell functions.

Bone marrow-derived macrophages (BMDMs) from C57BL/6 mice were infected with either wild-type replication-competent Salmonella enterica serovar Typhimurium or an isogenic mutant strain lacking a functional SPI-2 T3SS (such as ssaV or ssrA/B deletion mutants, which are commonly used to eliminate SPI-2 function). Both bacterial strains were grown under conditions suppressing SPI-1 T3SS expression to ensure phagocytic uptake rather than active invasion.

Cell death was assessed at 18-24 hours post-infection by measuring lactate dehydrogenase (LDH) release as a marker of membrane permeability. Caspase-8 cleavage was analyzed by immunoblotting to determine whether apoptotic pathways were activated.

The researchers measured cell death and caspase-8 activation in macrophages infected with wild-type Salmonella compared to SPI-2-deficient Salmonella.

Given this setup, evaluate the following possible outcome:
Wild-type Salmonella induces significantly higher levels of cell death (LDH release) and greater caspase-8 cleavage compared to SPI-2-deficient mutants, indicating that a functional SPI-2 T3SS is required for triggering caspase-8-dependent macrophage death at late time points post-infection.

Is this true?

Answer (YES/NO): YES